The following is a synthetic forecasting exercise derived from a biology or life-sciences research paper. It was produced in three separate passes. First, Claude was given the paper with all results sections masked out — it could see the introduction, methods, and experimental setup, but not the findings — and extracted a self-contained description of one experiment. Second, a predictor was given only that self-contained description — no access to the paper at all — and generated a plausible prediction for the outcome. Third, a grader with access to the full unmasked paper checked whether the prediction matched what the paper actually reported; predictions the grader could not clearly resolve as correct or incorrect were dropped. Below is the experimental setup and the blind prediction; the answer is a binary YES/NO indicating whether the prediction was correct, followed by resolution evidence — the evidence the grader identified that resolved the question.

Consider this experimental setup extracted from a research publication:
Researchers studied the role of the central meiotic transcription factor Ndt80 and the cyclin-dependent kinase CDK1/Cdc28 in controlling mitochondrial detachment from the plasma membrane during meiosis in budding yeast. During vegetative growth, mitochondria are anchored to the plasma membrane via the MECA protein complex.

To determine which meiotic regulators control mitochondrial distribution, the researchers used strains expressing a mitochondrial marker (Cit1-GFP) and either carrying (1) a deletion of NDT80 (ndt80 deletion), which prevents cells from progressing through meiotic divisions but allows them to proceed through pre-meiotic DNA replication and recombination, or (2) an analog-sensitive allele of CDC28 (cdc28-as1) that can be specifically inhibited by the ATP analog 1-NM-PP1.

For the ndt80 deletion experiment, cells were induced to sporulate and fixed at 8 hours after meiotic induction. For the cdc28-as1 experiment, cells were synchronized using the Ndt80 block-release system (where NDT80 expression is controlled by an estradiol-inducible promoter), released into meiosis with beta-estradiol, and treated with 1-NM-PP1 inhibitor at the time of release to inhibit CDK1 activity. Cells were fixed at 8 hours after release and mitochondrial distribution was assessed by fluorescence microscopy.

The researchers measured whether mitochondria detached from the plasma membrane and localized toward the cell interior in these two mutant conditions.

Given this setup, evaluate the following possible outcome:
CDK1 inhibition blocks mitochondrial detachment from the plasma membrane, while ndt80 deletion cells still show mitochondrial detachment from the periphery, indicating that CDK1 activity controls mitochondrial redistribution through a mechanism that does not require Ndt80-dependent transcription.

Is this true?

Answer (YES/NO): NO